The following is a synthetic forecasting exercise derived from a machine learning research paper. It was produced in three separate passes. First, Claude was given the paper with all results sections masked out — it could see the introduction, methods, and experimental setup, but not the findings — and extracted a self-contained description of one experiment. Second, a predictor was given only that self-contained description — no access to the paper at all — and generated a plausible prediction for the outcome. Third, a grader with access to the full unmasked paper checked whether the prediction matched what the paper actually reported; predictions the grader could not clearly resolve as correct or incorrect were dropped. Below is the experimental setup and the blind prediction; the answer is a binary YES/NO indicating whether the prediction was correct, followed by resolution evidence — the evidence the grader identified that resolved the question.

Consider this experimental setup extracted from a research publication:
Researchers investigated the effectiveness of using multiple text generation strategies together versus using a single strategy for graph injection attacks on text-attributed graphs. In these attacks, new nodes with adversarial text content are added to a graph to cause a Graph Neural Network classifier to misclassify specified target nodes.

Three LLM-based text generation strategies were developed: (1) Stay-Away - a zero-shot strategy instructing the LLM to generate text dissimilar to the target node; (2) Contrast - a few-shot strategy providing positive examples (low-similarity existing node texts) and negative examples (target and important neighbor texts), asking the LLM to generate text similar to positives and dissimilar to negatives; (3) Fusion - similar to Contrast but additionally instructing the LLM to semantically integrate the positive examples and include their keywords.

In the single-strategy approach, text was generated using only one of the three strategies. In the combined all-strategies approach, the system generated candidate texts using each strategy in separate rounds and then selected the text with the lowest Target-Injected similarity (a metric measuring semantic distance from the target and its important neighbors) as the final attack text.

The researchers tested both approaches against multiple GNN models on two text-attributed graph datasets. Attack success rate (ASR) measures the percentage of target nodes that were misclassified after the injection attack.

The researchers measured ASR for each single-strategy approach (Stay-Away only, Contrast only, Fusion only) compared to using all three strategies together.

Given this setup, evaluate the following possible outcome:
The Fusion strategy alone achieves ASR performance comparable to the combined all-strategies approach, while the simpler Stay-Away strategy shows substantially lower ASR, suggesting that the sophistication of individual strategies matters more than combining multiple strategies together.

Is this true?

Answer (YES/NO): NO